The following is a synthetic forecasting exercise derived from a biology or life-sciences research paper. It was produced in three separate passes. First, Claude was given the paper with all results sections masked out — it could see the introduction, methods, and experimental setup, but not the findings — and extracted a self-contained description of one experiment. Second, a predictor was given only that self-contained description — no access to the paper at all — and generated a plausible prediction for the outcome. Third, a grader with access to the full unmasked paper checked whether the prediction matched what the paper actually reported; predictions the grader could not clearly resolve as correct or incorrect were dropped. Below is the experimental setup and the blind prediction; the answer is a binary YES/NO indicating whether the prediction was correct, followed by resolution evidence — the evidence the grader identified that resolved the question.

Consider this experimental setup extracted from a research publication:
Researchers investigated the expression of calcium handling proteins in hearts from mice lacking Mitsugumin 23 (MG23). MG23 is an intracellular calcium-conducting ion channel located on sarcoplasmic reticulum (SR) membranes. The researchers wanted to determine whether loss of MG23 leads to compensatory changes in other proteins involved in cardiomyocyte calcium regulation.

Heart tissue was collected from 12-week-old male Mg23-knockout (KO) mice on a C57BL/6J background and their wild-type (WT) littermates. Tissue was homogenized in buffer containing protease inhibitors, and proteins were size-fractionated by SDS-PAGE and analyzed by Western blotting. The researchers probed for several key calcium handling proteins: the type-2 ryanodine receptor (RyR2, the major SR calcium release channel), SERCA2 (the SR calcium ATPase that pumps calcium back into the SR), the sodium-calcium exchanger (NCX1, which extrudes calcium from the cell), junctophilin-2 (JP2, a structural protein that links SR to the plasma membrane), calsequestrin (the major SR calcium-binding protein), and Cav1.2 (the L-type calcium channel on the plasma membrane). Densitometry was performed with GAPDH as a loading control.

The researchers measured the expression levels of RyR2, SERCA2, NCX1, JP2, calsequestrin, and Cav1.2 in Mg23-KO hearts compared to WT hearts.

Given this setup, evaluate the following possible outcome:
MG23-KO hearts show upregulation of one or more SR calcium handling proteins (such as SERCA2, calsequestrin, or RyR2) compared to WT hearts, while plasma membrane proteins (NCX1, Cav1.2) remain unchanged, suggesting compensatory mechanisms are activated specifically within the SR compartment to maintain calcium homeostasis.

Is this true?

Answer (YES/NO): NO